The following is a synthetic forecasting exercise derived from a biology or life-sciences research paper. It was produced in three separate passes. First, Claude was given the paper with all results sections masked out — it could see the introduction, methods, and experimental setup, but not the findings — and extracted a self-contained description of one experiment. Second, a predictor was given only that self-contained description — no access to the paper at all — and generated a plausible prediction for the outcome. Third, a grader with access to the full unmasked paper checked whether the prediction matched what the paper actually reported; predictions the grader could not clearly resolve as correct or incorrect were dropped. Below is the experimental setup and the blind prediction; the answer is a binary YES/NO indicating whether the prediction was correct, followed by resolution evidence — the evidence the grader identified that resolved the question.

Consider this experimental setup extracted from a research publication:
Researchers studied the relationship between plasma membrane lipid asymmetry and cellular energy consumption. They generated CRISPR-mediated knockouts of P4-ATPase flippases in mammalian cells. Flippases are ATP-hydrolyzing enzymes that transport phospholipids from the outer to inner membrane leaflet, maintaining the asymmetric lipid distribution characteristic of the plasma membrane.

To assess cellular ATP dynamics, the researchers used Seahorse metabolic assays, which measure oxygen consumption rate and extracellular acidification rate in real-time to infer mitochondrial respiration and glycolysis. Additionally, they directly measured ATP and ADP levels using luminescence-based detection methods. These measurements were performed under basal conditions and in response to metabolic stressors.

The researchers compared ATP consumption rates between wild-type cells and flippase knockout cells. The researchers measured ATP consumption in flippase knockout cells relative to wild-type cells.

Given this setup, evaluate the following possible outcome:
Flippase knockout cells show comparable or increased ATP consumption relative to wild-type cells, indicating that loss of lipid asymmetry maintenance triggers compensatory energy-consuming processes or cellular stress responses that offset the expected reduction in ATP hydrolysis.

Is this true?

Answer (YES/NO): YES